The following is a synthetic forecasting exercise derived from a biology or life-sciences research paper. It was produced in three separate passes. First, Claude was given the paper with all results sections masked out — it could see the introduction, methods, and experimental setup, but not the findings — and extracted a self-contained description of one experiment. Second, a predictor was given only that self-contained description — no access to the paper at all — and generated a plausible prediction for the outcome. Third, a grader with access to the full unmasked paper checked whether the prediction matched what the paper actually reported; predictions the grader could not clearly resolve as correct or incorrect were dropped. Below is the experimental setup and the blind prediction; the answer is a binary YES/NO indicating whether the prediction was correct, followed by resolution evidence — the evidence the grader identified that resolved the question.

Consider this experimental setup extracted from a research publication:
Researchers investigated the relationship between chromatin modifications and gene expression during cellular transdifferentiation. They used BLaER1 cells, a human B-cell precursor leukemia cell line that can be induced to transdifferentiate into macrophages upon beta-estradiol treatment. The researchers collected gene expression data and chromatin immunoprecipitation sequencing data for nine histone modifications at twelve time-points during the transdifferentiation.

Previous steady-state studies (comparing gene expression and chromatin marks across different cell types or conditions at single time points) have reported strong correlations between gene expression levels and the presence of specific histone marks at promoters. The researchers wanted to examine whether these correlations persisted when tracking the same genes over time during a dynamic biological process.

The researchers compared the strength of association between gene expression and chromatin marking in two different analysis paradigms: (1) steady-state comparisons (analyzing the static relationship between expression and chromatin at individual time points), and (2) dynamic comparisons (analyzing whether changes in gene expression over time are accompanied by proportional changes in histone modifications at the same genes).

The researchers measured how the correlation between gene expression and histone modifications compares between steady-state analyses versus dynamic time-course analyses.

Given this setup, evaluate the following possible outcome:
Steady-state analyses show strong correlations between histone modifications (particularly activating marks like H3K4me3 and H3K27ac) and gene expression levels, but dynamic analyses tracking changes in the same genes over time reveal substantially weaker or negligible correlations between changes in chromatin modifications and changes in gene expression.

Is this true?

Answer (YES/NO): YES